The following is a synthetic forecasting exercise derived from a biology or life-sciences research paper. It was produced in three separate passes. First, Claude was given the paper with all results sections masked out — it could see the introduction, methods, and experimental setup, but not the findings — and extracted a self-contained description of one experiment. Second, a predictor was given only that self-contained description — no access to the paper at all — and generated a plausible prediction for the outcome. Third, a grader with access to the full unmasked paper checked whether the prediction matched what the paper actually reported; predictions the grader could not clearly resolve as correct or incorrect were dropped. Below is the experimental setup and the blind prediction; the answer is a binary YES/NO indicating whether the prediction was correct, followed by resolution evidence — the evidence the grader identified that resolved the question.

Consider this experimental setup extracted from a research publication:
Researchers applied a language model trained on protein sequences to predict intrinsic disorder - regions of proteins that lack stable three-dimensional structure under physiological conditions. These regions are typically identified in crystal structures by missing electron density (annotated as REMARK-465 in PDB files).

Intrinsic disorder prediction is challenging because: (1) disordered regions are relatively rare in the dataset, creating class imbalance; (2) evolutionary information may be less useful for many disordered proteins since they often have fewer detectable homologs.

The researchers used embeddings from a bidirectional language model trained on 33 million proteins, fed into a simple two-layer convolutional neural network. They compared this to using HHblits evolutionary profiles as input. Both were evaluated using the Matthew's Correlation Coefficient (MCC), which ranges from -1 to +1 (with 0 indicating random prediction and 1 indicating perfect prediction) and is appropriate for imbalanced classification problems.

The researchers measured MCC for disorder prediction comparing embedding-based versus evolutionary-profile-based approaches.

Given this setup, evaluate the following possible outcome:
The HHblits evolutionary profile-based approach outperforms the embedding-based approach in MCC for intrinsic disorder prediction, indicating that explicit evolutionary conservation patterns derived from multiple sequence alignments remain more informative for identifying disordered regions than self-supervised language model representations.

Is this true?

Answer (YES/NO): NO